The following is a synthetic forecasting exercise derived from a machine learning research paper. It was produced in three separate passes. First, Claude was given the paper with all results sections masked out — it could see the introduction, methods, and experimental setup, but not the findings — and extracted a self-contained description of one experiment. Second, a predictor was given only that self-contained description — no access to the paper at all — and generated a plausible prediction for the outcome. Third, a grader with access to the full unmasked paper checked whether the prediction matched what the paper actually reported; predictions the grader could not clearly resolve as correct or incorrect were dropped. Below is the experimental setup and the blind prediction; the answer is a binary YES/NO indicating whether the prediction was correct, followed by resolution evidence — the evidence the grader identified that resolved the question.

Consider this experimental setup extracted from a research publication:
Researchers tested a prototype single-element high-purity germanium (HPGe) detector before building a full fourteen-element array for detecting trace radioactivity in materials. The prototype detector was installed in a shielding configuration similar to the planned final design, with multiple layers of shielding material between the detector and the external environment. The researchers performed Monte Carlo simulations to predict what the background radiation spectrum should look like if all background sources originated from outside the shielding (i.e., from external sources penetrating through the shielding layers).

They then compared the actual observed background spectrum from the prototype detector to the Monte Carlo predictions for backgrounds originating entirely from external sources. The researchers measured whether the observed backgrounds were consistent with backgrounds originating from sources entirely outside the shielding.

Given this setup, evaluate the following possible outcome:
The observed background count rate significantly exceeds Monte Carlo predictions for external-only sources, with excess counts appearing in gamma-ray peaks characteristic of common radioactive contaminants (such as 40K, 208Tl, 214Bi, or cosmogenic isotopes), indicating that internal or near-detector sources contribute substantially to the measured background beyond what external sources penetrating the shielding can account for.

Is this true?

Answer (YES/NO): YES